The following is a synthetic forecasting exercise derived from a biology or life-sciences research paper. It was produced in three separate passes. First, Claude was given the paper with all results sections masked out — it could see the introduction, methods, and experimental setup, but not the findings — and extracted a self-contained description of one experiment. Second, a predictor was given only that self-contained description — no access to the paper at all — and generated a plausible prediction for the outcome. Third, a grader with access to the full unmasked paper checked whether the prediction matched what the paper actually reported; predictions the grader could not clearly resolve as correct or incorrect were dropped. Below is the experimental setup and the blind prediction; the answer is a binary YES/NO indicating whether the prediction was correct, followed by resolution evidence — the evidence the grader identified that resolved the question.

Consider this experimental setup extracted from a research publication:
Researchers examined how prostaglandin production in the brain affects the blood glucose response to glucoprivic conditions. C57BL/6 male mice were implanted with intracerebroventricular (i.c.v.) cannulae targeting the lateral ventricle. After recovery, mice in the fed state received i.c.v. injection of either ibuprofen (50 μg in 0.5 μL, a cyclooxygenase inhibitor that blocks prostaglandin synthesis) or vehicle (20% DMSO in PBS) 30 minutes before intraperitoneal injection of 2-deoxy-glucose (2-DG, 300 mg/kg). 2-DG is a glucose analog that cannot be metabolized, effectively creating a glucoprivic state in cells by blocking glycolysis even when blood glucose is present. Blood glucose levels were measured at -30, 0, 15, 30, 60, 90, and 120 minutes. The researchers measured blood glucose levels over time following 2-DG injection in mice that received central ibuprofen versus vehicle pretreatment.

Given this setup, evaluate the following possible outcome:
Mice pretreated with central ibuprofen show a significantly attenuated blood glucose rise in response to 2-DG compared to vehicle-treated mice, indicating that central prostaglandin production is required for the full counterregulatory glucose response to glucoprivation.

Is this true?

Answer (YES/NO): YES